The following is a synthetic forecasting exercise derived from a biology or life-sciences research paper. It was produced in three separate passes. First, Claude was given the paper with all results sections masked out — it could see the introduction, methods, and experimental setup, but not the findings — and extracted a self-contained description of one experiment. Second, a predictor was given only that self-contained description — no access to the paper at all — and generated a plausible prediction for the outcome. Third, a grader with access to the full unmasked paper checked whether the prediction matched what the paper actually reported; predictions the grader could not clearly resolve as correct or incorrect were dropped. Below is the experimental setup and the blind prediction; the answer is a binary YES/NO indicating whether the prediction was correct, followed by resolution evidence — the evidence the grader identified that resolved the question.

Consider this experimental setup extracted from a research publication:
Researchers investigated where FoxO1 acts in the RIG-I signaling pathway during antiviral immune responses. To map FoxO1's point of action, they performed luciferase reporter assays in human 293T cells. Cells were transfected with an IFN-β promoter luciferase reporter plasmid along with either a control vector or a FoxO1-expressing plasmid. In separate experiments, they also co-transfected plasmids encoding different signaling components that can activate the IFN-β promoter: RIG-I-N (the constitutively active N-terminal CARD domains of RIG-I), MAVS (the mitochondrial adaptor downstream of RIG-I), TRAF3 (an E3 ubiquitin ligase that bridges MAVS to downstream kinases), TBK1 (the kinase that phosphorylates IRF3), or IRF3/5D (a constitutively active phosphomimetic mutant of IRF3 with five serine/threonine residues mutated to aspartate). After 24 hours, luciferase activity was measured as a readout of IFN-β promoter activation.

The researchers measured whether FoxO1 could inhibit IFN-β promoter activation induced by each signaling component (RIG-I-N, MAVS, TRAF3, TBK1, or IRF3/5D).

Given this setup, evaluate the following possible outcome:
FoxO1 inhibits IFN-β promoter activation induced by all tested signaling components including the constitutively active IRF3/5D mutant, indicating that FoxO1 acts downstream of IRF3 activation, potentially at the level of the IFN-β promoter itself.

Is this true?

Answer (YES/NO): NO